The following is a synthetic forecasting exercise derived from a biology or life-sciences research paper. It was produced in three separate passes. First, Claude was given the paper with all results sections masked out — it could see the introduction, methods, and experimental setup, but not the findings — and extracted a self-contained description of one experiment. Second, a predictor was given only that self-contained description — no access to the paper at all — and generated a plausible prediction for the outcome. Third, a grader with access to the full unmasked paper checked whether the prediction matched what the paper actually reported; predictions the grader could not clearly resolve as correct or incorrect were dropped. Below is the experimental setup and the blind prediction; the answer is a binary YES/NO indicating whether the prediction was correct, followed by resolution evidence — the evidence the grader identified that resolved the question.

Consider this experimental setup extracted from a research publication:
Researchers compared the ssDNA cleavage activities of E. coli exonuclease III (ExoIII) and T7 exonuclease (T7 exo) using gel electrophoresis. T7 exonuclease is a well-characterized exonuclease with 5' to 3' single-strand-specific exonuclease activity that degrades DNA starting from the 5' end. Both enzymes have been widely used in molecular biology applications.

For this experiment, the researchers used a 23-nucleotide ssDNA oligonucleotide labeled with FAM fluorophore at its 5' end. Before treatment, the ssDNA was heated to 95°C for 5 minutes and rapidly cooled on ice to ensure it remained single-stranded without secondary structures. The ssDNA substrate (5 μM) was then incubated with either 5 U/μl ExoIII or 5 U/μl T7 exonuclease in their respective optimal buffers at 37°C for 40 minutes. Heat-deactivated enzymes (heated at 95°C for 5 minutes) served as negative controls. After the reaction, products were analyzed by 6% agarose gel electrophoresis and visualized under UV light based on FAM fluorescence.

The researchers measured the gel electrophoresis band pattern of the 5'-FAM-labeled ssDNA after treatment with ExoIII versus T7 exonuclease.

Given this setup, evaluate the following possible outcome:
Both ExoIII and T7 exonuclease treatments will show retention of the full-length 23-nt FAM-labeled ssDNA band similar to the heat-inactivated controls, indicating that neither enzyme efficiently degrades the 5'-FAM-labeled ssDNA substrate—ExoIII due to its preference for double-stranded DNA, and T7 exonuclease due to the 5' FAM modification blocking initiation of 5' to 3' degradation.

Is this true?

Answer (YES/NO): NO